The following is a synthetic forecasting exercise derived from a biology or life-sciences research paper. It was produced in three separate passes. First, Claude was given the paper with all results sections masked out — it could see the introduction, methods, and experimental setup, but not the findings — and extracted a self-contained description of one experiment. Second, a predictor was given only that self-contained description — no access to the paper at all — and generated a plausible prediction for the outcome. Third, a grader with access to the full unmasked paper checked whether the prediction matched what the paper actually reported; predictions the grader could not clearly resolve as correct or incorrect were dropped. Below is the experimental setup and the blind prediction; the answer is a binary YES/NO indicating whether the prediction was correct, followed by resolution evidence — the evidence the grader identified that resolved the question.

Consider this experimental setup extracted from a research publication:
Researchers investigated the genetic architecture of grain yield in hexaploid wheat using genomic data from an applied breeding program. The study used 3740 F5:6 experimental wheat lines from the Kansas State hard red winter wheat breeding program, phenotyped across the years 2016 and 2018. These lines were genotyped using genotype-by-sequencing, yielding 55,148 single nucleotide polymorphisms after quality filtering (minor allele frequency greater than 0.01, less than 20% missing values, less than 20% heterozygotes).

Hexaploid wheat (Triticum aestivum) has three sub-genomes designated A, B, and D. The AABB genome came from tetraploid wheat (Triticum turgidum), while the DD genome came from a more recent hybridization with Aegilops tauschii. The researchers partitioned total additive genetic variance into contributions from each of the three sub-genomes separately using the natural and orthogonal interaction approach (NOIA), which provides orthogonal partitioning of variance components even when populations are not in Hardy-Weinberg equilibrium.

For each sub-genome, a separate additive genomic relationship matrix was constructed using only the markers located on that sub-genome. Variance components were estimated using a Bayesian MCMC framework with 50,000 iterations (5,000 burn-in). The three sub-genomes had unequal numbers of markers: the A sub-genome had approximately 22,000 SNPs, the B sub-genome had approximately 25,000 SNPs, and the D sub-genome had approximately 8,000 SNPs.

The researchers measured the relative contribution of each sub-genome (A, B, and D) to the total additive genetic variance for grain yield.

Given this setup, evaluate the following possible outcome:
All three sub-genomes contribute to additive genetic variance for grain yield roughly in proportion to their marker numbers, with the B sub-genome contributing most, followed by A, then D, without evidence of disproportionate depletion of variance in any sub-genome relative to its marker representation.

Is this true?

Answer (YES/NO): NO